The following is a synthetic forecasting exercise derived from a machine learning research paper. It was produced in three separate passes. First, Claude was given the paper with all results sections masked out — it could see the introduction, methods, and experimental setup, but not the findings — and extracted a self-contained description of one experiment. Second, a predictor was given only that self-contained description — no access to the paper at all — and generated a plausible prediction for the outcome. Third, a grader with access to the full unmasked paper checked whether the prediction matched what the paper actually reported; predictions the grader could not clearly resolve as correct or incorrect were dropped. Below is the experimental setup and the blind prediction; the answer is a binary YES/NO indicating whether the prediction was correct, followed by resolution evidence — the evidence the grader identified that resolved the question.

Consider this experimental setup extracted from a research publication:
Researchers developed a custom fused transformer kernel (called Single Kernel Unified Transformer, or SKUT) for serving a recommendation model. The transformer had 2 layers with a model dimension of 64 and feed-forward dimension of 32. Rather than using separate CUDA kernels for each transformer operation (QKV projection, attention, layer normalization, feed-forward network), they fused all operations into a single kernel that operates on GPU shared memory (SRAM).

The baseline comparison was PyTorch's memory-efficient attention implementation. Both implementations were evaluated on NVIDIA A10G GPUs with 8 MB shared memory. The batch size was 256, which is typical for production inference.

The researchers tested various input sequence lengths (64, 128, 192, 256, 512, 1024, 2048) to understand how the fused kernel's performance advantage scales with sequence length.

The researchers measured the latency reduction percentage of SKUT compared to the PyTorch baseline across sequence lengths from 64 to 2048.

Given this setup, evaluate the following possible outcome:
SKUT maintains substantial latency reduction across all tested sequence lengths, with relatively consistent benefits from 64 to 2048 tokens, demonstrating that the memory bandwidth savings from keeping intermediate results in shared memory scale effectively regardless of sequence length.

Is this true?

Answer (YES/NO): NO